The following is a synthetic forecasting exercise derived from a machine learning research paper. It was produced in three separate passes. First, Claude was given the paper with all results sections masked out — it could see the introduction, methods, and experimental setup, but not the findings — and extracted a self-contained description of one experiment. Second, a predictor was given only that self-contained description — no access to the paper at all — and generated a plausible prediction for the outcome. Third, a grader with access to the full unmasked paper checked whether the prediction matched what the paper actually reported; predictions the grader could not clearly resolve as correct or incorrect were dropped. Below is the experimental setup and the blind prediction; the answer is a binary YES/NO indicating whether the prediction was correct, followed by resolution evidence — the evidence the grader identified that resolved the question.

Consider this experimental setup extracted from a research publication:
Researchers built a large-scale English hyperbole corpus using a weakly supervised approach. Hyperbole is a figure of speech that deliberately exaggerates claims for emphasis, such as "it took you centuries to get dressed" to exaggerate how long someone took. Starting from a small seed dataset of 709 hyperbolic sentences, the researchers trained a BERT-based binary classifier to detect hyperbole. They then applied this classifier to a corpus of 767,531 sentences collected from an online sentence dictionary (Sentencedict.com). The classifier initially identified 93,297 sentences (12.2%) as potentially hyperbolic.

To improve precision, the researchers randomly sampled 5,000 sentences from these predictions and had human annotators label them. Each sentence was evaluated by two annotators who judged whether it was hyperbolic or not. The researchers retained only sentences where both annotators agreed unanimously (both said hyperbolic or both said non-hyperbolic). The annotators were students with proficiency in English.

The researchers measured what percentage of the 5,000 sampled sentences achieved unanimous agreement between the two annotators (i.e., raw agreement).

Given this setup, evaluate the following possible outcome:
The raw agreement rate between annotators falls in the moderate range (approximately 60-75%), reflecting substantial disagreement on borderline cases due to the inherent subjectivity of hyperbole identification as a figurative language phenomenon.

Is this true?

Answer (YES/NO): YES